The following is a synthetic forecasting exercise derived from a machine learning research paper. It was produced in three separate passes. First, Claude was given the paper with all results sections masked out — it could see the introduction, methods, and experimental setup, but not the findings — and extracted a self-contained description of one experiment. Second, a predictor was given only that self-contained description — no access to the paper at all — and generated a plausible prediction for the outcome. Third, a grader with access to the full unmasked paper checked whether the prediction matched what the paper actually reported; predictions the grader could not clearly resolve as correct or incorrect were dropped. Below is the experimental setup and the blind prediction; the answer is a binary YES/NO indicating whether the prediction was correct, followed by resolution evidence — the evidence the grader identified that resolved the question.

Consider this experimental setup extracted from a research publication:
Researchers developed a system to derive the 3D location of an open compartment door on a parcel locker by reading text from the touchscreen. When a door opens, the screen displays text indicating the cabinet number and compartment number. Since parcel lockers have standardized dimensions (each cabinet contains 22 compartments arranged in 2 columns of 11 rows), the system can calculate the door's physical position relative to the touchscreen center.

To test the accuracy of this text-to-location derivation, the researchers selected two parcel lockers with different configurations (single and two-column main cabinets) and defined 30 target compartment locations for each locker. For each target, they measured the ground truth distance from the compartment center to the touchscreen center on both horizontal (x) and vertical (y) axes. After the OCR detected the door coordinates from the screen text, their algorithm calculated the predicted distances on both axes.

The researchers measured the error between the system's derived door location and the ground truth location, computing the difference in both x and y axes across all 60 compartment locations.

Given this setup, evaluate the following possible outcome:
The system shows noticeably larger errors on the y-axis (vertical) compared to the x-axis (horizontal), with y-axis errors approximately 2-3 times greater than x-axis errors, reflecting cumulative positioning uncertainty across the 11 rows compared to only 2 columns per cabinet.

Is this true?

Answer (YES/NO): NO